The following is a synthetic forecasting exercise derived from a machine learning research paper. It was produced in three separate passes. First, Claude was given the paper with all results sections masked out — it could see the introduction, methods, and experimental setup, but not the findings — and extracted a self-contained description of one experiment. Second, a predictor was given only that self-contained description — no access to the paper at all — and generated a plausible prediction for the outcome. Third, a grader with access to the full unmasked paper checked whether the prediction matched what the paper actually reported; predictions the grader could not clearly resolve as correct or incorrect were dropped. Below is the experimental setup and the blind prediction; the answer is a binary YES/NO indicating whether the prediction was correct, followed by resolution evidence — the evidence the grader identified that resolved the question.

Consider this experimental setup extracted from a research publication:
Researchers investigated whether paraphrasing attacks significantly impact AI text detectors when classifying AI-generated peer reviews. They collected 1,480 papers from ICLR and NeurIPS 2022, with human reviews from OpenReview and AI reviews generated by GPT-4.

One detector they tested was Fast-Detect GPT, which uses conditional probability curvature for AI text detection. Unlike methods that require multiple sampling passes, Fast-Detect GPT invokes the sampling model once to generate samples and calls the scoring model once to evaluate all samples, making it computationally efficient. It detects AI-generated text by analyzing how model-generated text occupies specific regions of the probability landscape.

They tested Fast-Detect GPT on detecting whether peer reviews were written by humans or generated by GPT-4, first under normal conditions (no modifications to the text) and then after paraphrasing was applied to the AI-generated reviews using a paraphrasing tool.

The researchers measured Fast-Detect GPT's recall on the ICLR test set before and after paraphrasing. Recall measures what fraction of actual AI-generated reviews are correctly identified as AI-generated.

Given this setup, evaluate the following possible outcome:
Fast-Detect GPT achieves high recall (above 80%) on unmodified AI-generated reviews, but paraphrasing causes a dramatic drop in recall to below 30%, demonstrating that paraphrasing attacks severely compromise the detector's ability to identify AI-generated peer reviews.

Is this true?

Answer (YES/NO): NO